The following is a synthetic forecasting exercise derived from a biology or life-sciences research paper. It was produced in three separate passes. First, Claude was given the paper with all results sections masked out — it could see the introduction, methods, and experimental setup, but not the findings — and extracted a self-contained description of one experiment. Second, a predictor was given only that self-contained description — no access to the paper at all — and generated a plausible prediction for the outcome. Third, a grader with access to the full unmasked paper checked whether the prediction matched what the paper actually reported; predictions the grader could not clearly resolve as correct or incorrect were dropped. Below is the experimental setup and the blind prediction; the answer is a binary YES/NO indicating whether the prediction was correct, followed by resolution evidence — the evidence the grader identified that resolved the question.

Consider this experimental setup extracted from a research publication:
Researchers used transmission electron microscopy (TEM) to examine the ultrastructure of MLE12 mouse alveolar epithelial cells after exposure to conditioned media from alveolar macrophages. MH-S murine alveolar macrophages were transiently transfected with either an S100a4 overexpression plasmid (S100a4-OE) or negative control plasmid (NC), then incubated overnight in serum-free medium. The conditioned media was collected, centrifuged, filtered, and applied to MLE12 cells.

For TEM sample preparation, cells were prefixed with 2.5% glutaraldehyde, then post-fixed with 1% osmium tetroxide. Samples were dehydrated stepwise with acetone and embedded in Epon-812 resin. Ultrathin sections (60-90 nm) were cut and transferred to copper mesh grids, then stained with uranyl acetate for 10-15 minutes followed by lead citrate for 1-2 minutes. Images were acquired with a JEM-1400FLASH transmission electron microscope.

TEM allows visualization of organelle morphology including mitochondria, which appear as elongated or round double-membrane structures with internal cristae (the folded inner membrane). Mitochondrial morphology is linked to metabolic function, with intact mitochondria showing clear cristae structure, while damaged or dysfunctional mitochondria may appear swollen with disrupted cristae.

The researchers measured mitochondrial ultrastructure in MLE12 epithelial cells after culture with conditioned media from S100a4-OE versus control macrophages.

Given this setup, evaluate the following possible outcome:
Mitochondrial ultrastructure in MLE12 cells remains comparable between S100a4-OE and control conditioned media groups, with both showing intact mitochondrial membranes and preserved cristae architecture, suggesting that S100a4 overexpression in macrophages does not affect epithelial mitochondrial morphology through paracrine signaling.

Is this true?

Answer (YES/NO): NO